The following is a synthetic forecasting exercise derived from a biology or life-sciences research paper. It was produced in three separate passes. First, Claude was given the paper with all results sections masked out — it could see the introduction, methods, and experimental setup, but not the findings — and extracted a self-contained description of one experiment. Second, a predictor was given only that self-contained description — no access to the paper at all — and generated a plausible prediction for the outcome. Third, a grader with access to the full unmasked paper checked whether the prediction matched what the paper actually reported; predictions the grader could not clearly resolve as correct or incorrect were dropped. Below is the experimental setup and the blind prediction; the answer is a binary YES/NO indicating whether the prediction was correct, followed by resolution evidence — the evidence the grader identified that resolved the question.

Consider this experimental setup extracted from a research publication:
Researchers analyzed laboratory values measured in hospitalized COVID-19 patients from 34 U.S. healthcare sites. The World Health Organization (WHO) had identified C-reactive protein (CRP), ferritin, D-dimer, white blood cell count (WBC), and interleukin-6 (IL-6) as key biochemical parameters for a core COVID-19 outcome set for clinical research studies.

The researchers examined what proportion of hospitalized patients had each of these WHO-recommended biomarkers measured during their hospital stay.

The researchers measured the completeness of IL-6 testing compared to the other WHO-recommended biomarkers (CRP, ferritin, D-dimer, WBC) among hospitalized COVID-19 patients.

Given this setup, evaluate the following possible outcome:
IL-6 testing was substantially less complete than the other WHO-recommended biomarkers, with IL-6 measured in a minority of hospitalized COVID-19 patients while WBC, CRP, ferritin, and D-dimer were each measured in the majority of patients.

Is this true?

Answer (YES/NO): NO